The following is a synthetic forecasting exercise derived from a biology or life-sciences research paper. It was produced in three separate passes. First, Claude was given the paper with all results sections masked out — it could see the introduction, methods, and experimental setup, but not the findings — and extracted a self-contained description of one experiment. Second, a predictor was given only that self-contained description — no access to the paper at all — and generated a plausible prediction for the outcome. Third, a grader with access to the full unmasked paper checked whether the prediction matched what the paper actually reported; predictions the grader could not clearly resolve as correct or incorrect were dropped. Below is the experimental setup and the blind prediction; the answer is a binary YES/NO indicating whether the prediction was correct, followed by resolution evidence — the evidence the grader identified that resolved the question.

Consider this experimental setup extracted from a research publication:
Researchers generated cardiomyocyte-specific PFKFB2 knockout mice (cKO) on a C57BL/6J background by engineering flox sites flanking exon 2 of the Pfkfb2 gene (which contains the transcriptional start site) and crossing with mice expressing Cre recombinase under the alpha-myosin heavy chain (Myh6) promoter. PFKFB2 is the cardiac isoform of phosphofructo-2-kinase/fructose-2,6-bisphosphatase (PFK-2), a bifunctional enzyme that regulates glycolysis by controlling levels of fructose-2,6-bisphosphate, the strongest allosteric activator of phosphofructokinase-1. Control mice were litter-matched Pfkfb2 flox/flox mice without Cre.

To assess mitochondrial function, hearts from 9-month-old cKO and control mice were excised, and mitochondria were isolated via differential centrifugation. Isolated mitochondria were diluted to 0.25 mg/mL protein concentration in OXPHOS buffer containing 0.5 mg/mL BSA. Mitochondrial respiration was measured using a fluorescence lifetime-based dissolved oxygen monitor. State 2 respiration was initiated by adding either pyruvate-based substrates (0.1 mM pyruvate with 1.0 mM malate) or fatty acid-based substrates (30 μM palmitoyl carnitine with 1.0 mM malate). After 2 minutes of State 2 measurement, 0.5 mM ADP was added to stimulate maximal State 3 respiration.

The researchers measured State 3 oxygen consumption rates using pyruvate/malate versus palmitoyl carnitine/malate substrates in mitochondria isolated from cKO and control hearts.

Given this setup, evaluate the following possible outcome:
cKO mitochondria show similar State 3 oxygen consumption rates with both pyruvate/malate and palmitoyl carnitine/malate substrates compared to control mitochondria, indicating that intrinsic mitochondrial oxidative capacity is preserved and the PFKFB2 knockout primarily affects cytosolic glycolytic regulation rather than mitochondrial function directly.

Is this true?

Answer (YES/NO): NO